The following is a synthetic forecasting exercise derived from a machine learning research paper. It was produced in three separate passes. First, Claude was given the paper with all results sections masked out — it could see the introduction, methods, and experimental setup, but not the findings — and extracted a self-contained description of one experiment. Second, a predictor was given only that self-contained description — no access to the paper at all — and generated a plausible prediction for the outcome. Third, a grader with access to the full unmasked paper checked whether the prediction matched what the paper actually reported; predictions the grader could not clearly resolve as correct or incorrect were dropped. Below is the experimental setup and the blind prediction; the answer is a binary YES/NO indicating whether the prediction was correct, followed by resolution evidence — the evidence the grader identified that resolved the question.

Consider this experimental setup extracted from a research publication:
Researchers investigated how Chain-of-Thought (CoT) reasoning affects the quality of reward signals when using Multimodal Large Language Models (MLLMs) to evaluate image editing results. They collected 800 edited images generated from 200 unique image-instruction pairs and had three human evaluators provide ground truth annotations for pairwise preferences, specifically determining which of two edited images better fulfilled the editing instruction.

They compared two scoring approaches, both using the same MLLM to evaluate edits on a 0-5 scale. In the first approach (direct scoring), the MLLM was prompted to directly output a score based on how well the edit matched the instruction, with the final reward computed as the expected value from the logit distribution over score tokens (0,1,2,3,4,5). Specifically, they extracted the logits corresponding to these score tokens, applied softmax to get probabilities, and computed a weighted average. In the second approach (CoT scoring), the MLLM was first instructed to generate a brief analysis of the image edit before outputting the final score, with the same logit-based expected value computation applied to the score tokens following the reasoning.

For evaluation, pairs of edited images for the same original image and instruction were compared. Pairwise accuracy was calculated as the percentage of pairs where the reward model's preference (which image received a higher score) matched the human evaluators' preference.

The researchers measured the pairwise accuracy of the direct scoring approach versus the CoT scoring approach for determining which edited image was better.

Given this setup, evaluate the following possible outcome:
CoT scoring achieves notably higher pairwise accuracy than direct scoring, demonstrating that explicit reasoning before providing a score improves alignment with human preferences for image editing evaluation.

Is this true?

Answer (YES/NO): NO